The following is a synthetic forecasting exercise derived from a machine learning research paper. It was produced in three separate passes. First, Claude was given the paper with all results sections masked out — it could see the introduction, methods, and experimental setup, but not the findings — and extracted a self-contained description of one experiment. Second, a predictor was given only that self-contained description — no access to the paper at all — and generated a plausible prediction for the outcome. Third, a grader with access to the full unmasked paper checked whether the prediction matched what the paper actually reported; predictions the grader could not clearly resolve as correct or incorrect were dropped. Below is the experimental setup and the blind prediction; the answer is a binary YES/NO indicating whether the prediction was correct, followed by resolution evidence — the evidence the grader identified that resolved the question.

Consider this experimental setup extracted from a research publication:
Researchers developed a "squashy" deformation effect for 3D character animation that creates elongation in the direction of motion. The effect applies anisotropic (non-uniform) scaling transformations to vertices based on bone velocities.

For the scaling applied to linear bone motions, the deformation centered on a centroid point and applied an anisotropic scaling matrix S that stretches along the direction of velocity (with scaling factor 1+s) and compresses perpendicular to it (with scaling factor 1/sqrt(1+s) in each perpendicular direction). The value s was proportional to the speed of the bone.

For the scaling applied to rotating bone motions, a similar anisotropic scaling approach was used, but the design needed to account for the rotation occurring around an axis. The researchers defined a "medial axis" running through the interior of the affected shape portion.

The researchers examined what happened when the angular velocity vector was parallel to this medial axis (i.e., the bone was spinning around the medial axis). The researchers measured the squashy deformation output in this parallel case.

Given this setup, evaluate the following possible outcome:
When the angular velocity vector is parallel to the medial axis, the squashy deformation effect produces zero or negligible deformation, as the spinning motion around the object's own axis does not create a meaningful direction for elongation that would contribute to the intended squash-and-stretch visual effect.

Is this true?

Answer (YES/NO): YES